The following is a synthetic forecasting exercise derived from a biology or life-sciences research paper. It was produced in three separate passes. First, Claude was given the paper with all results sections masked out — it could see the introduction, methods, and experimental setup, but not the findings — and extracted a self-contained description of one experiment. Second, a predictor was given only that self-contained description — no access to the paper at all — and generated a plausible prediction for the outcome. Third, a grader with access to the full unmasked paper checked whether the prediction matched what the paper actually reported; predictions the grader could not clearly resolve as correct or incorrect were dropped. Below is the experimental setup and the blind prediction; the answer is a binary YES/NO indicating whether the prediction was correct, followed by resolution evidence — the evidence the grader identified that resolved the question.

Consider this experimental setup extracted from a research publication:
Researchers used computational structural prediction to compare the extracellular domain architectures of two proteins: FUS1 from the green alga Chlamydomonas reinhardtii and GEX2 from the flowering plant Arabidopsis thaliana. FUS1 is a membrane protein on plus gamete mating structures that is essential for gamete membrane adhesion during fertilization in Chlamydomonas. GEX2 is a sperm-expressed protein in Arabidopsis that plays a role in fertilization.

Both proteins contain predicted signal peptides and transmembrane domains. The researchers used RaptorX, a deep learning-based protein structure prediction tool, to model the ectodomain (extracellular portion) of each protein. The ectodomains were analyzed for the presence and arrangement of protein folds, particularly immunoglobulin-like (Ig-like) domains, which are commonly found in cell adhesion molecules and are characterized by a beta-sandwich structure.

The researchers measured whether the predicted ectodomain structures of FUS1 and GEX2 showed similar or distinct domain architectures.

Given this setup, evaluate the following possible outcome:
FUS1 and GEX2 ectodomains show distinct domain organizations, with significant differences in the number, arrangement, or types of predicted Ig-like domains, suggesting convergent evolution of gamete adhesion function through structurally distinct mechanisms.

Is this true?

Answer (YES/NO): NO